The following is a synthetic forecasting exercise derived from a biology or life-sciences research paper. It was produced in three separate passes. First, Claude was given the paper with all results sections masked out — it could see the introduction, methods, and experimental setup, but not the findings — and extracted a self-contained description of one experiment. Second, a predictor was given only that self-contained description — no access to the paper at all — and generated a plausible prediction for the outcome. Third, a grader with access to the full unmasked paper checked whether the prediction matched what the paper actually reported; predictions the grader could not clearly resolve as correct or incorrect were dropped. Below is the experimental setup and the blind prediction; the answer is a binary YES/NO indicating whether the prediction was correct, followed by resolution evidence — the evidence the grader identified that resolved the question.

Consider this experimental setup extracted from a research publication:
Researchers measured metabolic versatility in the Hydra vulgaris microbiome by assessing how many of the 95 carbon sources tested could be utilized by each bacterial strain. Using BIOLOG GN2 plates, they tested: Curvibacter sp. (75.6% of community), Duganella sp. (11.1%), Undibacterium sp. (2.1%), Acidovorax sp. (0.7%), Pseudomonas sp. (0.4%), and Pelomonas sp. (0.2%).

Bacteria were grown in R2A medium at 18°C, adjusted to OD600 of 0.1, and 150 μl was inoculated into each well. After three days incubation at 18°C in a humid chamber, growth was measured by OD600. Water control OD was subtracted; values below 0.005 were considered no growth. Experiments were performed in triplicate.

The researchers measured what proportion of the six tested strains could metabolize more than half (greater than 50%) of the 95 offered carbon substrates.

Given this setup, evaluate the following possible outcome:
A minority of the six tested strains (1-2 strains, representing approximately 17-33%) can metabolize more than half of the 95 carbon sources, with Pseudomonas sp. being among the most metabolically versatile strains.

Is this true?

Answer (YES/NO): NO